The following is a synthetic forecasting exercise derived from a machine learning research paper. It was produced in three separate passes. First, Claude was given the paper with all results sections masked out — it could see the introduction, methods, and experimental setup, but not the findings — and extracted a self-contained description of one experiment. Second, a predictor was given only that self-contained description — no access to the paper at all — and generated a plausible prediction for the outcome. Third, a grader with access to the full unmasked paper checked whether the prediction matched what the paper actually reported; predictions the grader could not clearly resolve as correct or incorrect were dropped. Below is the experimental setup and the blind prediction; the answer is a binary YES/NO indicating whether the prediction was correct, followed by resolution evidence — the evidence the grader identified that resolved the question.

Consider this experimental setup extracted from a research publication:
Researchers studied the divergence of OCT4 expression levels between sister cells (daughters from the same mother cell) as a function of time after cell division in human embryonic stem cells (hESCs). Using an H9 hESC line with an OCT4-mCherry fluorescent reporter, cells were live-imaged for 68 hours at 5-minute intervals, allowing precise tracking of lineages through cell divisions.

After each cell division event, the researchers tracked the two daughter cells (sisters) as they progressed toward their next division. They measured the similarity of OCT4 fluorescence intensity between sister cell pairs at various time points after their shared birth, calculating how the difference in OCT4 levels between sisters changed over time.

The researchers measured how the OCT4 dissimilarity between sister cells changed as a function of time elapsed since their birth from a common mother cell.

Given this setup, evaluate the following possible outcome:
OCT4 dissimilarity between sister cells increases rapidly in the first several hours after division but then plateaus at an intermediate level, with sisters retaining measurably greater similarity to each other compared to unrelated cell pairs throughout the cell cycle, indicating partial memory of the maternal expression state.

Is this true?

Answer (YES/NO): NO